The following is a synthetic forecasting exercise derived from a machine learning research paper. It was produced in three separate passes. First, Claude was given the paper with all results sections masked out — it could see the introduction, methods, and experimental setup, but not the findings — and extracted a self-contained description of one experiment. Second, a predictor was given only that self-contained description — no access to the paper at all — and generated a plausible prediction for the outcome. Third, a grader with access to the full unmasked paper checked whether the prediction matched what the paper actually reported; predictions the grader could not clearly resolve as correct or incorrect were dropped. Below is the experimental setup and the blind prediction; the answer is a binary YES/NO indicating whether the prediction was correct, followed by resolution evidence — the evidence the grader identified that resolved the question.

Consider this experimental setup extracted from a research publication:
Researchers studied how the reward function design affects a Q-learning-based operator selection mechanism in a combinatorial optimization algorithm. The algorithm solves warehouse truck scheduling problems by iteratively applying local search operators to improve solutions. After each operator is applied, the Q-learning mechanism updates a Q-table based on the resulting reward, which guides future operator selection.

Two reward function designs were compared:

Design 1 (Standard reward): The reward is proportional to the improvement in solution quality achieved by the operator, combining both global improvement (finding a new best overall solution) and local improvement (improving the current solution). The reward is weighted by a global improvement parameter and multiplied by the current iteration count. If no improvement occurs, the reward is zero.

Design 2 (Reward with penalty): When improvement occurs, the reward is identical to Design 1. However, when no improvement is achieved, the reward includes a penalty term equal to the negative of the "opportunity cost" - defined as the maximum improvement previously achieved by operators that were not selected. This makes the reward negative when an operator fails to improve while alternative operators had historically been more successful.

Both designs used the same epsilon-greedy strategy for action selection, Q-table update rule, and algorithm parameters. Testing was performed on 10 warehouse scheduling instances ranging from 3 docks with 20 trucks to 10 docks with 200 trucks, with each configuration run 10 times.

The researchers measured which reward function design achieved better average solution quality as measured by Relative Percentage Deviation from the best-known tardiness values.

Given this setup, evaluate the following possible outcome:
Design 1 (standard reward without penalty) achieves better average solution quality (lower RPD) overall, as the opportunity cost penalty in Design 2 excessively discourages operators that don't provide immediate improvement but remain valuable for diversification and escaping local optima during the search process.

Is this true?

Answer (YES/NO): NO